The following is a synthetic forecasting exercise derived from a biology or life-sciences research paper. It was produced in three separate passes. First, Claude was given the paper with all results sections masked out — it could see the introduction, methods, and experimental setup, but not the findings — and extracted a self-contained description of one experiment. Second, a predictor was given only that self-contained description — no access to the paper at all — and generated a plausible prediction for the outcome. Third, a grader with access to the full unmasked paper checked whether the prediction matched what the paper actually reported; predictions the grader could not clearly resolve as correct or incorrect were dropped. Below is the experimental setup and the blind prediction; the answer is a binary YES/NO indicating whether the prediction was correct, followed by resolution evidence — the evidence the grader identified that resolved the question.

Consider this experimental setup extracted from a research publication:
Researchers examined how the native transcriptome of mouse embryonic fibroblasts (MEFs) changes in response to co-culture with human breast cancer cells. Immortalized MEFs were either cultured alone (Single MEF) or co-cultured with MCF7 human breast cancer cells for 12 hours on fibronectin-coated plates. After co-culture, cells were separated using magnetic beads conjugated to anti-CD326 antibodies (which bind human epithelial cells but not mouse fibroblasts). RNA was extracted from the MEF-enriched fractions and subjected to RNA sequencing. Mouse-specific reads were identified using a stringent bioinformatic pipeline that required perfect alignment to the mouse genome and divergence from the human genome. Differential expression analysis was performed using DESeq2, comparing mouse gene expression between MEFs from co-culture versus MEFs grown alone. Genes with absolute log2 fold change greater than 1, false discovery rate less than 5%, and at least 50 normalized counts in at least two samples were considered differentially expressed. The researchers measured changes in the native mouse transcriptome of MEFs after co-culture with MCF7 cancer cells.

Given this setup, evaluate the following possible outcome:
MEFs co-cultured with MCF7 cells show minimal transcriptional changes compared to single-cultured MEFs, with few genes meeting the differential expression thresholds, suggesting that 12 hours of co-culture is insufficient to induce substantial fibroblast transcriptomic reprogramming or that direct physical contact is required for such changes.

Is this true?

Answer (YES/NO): NO